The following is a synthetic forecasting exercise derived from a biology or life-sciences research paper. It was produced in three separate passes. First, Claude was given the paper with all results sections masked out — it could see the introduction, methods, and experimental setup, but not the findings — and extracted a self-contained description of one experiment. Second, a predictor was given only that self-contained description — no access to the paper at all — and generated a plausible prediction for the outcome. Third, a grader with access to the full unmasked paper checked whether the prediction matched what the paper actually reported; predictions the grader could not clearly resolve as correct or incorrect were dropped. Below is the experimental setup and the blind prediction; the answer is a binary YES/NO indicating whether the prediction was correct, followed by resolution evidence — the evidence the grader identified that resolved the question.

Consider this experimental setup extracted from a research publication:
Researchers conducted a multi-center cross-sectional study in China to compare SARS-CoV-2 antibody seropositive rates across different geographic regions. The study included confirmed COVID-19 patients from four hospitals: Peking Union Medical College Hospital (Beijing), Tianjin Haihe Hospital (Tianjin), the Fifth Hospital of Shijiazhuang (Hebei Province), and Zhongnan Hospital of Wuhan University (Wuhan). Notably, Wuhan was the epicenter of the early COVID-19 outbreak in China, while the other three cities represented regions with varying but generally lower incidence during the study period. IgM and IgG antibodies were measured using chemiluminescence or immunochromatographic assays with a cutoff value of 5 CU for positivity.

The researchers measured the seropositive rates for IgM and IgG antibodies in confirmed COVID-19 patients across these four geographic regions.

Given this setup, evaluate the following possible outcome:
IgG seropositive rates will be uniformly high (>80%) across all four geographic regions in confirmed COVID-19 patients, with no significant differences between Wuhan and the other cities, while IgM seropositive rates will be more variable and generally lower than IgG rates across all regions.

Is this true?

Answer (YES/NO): NO